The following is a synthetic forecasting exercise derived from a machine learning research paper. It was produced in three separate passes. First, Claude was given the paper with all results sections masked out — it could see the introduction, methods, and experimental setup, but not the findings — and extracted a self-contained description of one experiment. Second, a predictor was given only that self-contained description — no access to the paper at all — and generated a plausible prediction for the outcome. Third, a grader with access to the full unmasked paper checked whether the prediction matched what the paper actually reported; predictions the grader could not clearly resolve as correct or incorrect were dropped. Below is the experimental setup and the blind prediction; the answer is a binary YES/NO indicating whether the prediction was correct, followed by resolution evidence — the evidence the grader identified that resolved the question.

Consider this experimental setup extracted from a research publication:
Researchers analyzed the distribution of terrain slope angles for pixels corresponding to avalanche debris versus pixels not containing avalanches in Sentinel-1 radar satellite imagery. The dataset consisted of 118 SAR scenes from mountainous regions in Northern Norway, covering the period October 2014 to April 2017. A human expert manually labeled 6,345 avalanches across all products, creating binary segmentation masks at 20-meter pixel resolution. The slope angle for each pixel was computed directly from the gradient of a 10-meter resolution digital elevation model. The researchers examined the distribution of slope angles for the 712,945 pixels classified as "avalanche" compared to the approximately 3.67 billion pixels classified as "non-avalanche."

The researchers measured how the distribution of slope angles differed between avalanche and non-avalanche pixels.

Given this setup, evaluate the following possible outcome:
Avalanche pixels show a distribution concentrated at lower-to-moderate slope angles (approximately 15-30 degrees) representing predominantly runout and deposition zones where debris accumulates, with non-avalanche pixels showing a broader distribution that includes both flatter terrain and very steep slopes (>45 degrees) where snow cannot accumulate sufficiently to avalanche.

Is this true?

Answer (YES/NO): NO